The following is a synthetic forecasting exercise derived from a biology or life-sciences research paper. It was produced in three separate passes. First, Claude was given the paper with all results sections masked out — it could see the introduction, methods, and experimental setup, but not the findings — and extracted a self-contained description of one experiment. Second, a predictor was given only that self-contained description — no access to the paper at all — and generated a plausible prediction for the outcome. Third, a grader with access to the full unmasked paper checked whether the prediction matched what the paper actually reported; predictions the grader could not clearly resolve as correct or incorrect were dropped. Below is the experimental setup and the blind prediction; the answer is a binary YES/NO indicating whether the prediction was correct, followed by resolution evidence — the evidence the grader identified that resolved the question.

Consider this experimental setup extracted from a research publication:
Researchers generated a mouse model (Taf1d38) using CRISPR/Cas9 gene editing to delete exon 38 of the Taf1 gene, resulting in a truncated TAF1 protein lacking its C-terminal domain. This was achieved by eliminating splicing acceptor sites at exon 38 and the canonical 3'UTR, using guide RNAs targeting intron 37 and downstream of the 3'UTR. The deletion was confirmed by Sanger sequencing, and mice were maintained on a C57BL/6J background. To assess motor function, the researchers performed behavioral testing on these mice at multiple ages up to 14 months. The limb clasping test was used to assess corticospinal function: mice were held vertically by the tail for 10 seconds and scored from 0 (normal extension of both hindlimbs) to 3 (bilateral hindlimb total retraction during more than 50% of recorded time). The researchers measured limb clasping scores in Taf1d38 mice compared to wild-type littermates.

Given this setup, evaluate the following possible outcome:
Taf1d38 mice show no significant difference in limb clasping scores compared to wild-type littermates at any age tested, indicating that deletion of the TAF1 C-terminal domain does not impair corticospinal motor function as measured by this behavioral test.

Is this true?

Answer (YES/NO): NO